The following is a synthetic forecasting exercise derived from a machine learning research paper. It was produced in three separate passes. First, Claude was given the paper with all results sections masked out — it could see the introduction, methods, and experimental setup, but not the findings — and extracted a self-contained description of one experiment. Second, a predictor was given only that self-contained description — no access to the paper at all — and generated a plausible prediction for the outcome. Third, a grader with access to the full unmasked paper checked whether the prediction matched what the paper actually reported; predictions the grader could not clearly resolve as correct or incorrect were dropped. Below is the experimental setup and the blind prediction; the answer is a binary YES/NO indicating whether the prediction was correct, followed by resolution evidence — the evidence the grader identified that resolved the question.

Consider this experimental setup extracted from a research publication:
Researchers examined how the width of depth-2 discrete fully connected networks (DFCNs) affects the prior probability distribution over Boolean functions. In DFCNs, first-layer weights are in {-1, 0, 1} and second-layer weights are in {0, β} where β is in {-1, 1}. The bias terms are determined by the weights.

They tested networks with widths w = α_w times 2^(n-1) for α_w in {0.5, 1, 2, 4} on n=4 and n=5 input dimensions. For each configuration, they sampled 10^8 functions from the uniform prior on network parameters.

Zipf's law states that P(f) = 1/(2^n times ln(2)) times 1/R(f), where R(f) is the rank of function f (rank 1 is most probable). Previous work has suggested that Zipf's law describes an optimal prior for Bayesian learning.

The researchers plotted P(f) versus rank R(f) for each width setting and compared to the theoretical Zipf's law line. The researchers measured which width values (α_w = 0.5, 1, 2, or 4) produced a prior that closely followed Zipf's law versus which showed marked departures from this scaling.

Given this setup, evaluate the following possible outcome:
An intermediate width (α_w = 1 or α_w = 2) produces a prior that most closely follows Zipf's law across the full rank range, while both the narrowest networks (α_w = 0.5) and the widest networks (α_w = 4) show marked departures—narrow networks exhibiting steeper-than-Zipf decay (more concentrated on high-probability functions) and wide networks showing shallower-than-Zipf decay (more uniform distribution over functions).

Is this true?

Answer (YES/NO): NO